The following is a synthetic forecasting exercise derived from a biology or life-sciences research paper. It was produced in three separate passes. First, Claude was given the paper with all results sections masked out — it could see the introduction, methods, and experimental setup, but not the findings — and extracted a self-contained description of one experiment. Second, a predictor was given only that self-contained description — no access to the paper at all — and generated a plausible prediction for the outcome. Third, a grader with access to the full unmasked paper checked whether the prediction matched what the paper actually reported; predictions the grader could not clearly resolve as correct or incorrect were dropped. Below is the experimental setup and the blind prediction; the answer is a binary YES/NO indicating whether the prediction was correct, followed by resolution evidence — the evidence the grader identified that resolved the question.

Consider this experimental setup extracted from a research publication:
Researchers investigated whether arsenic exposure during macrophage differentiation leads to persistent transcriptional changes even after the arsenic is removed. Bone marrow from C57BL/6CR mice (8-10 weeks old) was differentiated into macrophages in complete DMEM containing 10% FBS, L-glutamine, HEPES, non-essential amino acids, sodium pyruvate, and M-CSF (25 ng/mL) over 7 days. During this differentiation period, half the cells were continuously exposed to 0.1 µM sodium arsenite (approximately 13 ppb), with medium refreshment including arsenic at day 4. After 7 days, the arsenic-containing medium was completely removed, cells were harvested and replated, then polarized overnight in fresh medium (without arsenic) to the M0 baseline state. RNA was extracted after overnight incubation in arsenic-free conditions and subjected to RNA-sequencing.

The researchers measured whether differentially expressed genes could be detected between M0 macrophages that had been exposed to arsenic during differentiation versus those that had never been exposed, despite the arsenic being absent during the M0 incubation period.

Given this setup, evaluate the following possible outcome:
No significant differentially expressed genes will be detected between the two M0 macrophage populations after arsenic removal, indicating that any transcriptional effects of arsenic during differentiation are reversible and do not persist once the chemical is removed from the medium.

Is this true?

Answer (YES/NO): NO